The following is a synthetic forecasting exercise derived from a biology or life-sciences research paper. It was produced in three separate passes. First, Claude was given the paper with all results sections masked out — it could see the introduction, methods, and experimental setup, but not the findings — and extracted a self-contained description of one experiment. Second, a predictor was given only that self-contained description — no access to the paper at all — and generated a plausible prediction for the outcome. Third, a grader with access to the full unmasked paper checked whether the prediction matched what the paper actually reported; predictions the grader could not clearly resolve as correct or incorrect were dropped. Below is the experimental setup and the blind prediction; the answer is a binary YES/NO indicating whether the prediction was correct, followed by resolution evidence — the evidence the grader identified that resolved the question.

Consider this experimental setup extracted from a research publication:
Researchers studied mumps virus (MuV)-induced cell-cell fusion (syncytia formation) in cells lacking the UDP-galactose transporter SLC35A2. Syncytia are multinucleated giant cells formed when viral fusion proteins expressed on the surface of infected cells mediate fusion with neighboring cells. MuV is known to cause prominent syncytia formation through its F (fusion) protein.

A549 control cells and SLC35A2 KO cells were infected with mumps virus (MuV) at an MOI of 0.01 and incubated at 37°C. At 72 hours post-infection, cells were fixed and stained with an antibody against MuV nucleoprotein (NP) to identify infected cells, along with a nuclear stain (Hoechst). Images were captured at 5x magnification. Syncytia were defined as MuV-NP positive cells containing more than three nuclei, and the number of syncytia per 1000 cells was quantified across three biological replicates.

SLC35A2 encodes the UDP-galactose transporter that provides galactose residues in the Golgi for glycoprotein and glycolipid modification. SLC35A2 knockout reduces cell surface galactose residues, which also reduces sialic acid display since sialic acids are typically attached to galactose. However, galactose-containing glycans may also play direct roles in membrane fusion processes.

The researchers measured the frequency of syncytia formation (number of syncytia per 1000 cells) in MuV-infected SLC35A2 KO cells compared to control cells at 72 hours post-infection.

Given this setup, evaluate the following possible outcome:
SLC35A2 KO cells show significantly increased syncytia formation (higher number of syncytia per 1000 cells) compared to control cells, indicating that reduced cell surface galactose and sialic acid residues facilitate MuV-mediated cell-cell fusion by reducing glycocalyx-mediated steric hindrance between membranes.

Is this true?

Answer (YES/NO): NO